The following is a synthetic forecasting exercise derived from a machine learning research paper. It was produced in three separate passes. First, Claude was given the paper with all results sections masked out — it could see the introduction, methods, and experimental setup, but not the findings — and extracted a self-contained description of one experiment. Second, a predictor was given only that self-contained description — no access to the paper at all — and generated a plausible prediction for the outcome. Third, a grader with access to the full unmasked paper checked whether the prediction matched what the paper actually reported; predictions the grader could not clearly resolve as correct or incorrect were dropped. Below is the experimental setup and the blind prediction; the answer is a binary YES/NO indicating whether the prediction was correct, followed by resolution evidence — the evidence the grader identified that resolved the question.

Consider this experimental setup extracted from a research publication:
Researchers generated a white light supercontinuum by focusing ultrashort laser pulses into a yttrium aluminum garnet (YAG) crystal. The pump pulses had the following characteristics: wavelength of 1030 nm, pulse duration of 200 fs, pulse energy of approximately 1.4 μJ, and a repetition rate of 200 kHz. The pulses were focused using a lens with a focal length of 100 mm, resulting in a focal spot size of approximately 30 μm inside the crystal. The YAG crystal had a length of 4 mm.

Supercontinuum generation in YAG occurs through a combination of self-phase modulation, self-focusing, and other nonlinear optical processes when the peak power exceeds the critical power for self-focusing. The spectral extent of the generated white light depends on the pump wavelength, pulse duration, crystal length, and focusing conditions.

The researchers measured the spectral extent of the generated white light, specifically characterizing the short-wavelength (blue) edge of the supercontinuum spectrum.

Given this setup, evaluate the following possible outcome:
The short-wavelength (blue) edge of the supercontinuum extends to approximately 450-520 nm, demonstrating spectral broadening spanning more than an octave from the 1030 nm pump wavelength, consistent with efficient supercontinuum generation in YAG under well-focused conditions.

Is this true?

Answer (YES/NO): NO